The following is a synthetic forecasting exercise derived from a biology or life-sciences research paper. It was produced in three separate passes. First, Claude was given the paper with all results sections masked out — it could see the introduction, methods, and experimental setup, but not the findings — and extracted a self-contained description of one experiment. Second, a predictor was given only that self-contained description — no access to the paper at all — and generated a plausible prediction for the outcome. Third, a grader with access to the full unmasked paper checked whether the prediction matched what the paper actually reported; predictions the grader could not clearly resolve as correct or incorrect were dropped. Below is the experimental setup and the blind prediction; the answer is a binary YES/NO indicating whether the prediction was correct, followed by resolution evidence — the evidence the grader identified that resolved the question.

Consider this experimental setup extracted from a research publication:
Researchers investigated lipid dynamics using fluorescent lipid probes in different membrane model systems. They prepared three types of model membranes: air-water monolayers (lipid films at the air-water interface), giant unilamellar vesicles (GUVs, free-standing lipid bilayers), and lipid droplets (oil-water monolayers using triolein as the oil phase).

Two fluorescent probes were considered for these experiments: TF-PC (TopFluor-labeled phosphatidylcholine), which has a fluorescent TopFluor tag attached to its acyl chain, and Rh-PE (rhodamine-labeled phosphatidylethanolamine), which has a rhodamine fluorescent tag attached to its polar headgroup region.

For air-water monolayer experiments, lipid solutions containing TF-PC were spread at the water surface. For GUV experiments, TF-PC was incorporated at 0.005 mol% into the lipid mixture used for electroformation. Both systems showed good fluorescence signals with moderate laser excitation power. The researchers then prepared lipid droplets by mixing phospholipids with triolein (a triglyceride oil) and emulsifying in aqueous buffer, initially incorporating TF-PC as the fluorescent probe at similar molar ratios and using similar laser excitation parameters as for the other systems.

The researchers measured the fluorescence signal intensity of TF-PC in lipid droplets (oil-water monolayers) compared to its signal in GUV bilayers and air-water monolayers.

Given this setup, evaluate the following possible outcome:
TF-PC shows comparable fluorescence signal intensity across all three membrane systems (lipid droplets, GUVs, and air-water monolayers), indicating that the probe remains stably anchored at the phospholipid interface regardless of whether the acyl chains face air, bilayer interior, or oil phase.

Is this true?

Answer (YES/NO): NO